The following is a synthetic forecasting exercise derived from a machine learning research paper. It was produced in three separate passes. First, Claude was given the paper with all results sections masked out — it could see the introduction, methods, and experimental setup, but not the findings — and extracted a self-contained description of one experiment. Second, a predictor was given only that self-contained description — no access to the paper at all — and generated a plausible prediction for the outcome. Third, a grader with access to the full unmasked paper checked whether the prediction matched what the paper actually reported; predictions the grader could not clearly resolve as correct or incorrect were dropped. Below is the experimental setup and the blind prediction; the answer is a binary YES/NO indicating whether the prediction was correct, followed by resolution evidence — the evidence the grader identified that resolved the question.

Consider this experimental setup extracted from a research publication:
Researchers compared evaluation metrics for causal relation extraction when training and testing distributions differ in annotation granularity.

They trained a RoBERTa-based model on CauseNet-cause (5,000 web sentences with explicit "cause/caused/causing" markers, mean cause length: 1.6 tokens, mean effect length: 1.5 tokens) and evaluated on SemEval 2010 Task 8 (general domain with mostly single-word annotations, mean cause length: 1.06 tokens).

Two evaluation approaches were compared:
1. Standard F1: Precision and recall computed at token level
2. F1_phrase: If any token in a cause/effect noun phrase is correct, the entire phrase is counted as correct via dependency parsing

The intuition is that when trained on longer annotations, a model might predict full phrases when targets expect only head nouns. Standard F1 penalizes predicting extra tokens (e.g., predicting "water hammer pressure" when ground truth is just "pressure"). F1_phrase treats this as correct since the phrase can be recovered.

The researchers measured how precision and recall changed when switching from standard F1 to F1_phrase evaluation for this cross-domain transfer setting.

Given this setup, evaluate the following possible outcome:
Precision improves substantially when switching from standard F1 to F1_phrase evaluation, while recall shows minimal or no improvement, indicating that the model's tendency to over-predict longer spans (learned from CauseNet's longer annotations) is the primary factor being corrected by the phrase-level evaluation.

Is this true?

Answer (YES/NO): YES